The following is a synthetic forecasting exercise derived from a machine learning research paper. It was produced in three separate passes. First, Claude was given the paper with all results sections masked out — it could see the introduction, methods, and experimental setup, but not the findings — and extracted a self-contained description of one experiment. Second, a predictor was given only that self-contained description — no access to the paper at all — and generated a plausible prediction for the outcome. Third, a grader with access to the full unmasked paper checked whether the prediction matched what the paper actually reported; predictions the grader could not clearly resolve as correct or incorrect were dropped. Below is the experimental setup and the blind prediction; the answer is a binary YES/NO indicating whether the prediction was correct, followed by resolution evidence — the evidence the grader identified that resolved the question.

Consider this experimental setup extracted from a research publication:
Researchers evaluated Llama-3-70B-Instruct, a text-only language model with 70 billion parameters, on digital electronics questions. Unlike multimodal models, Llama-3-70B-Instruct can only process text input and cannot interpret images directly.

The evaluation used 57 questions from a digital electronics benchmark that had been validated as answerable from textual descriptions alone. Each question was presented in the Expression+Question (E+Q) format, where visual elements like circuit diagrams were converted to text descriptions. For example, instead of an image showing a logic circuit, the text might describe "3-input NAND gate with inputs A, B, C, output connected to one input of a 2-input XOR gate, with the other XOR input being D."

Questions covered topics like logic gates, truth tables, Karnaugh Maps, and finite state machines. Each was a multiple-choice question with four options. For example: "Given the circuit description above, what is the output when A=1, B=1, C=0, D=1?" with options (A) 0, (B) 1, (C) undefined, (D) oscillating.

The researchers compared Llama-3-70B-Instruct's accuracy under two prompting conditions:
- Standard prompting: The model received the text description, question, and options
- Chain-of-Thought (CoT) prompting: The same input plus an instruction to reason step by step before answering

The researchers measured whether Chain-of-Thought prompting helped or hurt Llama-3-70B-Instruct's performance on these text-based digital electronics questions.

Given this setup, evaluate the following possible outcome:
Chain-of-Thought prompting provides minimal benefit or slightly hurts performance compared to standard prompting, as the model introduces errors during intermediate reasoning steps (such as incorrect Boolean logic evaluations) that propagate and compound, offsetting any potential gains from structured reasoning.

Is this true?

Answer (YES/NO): NO